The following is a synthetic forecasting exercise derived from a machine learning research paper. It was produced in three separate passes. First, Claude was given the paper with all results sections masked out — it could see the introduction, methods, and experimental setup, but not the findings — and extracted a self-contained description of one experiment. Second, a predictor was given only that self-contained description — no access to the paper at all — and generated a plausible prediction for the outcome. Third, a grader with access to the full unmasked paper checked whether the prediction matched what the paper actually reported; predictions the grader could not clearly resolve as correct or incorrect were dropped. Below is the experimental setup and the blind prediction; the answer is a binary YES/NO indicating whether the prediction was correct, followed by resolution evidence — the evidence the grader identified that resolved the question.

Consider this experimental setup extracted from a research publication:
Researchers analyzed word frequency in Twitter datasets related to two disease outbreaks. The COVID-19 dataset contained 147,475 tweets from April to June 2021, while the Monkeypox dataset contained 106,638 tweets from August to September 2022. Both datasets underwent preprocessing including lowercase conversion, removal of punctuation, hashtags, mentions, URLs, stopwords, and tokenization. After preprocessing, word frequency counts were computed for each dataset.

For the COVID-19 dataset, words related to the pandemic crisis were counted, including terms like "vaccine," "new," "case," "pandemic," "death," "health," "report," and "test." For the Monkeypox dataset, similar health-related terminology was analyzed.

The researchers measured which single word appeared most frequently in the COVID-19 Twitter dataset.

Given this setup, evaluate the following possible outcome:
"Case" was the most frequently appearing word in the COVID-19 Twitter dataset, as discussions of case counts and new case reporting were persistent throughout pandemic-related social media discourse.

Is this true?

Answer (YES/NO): NO